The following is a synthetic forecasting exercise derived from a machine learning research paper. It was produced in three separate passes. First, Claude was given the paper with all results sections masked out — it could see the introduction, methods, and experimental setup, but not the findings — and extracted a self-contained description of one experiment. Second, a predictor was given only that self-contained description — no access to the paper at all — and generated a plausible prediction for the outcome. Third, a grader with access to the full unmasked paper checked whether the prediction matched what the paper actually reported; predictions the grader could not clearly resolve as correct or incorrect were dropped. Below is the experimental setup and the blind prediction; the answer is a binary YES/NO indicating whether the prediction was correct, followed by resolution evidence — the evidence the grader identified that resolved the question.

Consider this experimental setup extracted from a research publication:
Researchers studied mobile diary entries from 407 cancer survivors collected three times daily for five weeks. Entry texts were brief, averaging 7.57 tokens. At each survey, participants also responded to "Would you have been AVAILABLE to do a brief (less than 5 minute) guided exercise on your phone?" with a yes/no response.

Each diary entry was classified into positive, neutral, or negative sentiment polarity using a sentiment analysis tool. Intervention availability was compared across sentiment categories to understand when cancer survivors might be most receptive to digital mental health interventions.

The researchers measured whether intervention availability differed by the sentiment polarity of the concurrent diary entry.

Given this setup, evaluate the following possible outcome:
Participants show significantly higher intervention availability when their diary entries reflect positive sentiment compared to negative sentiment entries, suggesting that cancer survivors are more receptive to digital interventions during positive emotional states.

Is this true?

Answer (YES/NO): NO